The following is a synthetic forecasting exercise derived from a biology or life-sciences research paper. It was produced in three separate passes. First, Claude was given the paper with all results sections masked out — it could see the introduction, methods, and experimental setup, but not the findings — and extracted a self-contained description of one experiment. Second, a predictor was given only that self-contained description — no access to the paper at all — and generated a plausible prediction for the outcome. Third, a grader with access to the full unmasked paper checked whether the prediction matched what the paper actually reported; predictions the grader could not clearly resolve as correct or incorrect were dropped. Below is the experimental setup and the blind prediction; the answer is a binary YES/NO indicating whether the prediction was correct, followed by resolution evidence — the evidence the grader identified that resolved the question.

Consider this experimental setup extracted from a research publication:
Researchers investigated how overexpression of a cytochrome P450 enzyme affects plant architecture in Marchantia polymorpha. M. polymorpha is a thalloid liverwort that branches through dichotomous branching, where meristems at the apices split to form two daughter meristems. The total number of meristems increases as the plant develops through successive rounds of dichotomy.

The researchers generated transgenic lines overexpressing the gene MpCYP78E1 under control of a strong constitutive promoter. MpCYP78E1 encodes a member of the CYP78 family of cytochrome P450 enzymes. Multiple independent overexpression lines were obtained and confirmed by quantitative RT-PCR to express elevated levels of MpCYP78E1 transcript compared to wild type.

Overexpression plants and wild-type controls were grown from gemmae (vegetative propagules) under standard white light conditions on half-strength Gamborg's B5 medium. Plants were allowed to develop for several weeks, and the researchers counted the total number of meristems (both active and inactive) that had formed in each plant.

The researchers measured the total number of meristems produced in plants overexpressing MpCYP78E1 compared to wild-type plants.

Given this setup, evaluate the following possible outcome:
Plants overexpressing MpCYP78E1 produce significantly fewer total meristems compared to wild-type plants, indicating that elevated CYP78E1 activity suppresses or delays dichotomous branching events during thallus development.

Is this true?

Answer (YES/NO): YES